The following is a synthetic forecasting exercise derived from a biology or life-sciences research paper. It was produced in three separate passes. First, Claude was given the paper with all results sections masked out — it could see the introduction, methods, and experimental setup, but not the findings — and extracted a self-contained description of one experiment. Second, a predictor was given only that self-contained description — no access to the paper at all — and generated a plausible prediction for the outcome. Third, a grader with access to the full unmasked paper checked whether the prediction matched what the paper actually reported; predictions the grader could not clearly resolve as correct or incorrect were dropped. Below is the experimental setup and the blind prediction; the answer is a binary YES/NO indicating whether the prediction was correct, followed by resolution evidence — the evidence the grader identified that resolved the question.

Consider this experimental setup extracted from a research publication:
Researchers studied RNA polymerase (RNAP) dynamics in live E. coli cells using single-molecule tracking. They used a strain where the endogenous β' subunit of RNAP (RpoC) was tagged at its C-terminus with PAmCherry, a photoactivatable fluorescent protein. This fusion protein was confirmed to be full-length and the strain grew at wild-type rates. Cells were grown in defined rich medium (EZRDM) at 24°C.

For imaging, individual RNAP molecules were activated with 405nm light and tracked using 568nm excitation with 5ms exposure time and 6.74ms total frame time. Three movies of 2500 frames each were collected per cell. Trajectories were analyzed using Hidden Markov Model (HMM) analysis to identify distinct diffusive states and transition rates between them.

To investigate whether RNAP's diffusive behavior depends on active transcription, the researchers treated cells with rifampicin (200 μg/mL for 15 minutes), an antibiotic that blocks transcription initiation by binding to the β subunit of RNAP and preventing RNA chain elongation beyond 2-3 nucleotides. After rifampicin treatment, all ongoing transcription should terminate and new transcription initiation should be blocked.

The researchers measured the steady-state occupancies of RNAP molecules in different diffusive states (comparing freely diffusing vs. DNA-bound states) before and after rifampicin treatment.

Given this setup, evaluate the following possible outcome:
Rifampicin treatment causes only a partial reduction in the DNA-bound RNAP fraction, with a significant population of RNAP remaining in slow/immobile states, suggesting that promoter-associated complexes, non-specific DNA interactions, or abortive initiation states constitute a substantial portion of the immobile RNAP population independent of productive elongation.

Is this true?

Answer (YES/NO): YES